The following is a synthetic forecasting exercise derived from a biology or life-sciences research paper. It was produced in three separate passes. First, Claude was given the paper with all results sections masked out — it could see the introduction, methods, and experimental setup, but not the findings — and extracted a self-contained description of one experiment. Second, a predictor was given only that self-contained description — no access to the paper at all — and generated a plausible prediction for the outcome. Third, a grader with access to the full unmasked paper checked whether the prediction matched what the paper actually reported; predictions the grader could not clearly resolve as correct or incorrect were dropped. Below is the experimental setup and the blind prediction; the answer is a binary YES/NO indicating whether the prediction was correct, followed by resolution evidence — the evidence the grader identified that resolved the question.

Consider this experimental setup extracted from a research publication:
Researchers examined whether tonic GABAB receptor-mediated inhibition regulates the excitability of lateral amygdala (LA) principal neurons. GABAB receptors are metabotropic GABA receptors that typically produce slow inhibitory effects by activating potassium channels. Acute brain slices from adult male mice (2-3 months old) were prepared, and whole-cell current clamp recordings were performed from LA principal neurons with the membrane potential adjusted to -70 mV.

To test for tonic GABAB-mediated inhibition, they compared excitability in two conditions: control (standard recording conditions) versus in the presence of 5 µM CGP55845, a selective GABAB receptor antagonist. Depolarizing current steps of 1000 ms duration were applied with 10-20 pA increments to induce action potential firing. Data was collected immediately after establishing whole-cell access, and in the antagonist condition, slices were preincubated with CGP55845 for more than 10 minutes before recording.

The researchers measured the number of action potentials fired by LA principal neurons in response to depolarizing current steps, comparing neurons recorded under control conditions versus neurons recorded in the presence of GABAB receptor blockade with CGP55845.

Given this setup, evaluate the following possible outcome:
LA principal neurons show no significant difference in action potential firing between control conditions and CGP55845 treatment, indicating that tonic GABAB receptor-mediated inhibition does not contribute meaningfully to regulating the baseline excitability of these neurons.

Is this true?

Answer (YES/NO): NO